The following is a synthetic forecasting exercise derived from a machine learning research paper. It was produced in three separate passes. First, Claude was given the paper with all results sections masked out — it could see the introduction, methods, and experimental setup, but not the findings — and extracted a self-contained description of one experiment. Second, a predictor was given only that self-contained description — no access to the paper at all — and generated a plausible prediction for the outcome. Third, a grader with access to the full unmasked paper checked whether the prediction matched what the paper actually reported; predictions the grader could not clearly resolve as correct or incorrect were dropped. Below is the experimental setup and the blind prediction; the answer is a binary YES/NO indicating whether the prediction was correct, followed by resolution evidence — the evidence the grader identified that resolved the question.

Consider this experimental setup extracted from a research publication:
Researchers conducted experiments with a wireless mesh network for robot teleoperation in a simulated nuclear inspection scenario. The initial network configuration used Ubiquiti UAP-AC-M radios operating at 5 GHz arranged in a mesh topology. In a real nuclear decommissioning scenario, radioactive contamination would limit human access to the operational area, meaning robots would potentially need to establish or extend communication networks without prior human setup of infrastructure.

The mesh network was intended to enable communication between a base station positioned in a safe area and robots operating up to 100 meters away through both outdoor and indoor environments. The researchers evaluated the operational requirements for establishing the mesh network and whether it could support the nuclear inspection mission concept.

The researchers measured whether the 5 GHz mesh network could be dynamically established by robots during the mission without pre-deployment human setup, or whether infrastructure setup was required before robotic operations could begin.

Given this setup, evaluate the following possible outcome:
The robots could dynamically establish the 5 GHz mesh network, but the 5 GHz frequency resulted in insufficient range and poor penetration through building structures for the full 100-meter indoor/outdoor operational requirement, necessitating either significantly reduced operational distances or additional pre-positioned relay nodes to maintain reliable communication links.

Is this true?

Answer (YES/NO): NO